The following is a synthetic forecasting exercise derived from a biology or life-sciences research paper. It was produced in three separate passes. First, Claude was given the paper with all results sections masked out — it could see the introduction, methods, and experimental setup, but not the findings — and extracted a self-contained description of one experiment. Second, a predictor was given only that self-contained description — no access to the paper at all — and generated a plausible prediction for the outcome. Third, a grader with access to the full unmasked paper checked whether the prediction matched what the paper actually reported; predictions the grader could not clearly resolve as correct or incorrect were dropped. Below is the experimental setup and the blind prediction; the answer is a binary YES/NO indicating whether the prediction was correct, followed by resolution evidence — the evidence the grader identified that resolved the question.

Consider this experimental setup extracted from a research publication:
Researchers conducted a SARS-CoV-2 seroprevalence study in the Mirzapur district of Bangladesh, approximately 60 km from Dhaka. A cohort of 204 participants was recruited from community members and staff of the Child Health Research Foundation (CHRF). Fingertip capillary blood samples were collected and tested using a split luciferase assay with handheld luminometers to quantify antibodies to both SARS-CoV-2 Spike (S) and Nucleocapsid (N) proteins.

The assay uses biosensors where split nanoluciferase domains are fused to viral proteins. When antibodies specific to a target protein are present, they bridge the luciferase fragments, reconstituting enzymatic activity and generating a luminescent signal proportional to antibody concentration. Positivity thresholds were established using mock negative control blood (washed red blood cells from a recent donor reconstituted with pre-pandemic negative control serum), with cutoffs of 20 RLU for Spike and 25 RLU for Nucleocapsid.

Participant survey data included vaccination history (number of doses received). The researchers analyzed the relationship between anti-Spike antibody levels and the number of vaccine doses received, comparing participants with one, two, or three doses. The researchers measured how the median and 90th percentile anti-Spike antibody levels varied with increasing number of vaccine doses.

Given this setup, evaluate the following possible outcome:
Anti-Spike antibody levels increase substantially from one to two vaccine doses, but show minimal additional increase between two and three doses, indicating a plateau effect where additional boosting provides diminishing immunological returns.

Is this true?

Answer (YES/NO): NO